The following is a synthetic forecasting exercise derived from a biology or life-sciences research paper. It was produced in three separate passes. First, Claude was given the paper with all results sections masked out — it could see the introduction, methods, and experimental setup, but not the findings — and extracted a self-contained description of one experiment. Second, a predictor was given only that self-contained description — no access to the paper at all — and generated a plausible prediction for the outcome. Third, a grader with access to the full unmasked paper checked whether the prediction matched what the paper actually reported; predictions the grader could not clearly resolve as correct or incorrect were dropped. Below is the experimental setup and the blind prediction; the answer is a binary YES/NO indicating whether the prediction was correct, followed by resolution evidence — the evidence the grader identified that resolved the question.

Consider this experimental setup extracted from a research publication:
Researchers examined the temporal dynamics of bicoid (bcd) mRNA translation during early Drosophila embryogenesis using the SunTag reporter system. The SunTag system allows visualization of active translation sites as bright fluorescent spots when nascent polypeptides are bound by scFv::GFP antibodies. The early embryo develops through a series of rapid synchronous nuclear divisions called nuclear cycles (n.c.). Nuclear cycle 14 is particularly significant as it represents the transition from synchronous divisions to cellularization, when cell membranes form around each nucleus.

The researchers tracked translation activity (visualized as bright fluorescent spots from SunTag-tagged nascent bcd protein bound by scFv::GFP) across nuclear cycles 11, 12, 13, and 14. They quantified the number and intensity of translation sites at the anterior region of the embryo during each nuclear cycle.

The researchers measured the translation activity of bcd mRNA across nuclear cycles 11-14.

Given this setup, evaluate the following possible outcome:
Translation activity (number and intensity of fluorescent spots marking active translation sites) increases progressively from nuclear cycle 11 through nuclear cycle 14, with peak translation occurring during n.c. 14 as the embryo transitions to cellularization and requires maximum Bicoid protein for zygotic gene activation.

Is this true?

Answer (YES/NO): NO